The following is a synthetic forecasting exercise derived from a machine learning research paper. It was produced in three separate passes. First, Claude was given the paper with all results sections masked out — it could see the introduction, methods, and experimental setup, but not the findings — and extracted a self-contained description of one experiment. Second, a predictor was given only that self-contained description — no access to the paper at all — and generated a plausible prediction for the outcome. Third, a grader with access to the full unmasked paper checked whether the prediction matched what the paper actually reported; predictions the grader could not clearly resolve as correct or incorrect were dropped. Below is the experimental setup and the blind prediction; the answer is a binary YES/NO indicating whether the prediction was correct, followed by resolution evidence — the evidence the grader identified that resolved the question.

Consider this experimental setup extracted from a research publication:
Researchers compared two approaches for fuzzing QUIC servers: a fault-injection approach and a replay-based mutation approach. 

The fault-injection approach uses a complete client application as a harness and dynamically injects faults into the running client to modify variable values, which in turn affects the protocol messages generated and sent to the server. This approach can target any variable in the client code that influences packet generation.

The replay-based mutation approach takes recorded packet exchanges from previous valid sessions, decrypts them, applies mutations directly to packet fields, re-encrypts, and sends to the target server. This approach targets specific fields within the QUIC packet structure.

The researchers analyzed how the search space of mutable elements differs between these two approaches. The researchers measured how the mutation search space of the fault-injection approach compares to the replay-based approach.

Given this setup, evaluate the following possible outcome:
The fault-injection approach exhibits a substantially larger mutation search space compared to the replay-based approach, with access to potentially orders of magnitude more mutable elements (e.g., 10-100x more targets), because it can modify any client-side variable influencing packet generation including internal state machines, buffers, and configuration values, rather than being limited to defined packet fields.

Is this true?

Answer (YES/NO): NO